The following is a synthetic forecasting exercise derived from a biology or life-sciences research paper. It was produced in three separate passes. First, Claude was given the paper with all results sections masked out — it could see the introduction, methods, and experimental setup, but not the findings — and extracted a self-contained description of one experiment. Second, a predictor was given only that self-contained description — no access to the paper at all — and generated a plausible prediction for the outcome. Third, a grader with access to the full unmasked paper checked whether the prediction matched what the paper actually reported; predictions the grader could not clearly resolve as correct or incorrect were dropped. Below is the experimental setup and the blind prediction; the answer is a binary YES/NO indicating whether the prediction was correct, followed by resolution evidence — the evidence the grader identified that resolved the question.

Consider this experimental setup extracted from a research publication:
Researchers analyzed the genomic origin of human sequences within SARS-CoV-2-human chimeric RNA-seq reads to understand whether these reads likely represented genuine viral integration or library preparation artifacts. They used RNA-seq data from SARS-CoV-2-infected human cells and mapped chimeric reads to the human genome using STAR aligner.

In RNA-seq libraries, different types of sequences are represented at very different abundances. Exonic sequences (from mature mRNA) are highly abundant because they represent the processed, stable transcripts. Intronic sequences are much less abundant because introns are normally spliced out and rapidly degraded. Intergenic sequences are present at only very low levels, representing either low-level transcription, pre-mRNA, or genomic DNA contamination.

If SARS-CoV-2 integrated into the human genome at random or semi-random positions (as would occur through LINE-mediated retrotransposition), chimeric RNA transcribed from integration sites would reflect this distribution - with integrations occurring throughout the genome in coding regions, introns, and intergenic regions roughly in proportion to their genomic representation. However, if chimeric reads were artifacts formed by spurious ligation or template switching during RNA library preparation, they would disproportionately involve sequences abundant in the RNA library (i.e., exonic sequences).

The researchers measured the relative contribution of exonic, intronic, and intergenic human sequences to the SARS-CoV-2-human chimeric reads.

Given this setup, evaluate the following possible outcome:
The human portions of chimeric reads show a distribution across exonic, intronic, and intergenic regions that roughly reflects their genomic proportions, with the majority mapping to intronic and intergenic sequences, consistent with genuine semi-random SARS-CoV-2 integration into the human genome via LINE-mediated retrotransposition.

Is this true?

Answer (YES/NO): NO